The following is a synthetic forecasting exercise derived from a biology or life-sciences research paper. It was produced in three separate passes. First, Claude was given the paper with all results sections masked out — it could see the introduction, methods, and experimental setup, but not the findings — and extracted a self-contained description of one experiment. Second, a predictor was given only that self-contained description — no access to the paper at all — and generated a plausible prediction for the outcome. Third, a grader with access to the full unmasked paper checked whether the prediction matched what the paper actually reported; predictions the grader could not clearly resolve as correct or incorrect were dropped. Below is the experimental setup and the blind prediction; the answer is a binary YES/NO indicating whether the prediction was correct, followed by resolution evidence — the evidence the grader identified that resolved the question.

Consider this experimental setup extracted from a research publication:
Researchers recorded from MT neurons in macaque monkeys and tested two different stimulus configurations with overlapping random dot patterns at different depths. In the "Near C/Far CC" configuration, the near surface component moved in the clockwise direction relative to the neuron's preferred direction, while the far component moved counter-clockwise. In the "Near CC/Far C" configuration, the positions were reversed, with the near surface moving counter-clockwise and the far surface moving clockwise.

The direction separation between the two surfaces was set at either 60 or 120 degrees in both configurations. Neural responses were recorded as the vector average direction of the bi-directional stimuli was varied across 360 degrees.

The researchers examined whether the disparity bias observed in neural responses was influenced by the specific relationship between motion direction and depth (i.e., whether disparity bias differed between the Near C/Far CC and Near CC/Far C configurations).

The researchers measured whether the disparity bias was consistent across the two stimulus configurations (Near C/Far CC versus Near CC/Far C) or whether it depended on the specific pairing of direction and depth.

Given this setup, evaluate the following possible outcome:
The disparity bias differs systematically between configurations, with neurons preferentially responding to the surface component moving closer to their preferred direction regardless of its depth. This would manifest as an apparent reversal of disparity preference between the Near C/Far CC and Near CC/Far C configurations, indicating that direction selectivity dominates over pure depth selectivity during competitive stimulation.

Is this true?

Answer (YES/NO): NO